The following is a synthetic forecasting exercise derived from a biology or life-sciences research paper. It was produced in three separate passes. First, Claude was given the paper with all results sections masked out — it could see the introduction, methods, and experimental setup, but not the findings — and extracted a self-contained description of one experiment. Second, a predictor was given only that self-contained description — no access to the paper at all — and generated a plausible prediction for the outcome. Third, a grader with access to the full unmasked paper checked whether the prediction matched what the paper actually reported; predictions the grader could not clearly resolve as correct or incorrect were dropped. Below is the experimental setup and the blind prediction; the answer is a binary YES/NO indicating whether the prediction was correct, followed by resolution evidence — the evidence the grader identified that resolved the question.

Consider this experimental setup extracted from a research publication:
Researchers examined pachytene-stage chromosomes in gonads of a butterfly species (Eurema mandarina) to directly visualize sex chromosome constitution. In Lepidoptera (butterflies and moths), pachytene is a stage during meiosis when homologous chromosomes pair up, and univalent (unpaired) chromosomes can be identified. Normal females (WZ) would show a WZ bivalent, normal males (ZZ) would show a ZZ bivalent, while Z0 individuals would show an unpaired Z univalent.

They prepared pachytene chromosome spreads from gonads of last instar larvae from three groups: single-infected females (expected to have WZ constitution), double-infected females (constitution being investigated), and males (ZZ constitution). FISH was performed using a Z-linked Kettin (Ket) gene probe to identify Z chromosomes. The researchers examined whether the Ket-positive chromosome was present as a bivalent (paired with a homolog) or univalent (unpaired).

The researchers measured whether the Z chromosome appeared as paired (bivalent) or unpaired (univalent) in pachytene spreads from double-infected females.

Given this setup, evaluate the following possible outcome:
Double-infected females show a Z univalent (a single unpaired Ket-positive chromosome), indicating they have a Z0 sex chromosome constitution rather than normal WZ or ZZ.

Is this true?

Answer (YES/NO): YES